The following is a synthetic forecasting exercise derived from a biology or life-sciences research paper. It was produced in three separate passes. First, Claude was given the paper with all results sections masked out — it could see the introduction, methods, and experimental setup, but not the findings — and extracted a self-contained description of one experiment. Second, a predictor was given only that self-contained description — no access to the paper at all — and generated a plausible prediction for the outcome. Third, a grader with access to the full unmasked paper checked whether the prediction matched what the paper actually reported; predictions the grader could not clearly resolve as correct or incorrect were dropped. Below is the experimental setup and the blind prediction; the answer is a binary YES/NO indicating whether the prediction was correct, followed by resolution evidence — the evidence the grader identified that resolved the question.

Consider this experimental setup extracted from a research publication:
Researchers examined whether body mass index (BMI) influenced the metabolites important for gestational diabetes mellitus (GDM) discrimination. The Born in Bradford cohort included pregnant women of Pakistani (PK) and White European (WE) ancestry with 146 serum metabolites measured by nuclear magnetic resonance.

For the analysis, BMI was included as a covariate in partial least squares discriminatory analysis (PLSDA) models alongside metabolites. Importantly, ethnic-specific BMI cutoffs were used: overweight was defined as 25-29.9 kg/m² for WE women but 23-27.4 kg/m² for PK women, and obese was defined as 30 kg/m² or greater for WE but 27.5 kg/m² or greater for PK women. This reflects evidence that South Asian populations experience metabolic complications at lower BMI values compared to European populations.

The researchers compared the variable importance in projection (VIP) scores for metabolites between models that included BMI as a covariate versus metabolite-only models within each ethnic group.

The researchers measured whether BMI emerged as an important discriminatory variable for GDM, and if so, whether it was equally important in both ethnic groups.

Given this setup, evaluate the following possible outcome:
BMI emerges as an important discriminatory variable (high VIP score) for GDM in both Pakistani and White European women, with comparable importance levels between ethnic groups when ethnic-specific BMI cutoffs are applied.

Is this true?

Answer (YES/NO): NO